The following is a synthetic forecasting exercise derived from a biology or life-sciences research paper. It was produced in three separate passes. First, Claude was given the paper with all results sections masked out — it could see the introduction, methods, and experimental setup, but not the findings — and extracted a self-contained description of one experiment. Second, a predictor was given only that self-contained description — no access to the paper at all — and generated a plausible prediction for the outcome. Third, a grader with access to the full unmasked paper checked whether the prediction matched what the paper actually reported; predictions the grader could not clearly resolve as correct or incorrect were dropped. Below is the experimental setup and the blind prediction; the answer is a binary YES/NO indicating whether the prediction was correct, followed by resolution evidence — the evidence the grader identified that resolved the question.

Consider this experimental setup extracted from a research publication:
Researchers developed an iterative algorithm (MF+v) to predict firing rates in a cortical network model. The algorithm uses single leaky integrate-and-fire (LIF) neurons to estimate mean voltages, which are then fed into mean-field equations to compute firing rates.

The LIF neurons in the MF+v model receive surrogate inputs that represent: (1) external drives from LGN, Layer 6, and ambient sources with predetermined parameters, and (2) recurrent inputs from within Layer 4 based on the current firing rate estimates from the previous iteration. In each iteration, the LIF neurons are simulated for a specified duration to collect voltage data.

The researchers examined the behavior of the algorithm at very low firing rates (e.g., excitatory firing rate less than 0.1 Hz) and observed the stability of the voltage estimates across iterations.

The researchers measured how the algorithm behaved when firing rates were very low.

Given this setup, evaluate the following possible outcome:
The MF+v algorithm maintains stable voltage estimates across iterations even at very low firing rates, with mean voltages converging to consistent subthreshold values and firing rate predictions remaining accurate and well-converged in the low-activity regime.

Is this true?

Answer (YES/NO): NO